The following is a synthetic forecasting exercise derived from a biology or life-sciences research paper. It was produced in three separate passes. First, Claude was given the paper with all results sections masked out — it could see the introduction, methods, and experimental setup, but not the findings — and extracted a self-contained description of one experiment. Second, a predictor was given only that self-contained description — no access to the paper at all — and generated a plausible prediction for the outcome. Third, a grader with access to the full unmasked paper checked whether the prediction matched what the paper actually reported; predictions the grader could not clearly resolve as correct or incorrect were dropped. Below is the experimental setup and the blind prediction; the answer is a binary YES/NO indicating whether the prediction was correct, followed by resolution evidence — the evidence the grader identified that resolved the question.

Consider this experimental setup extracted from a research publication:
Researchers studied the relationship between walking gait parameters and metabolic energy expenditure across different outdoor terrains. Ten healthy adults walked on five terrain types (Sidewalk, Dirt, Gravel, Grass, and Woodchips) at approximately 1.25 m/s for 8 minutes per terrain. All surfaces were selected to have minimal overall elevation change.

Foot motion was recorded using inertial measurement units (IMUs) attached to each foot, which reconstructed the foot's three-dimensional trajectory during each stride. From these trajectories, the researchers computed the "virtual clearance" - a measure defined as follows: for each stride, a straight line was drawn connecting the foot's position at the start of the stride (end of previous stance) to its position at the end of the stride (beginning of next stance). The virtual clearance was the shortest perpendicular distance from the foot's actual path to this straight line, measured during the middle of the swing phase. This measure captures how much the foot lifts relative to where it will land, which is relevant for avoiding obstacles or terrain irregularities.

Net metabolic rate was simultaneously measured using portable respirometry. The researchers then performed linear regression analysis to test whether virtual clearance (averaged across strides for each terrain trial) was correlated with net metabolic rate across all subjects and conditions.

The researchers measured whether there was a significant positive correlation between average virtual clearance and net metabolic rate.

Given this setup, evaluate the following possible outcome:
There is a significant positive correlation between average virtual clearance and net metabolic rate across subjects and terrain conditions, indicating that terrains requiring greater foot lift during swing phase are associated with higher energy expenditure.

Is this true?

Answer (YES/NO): YES